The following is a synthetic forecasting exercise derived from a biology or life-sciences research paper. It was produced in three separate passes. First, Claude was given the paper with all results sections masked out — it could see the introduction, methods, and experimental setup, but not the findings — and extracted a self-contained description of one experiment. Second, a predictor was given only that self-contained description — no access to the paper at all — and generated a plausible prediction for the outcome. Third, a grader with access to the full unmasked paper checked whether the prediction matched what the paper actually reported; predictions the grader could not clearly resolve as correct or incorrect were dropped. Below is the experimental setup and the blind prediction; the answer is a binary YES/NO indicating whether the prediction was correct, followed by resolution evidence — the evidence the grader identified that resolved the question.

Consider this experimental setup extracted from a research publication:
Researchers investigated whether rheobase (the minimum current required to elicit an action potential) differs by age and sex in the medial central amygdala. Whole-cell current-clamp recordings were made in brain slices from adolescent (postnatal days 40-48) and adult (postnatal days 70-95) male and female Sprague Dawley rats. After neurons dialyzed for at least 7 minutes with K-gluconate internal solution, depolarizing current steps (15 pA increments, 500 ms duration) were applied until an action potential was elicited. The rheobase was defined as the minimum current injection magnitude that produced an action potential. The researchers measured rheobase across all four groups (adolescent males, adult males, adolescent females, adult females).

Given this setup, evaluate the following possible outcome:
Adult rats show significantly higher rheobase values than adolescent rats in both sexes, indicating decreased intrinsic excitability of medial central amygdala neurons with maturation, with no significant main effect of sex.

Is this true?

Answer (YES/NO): NO